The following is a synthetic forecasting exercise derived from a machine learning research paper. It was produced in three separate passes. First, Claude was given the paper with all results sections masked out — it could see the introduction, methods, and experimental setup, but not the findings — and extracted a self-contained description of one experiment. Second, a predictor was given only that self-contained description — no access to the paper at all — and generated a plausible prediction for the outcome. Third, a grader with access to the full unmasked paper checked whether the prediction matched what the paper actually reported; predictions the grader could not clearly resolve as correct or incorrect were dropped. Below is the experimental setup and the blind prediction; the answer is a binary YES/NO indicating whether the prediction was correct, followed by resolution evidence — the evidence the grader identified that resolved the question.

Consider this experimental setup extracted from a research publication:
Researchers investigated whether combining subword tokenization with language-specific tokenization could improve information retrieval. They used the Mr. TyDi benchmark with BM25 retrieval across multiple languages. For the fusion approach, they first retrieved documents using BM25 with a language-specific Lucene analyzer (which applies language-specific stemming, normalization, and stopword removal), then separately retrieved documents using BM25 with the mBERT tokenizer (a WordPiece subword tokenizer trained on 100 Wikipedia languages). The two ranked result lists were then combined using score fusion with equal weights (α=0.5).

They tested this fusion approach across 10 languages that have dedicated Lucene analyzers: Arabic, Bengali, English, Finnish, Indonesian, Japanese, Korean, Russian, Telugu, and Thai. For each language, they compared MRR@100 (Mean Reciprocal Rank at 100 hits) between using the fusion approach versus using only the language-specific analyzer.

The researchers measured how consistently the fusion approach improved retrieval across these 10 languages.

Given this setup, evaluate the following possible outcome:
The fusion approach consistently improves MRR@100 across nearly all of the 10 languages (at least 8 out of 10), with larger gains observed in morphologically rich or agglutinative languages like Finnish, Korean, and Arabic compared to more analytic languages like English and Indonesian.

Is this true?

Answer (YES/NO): NO